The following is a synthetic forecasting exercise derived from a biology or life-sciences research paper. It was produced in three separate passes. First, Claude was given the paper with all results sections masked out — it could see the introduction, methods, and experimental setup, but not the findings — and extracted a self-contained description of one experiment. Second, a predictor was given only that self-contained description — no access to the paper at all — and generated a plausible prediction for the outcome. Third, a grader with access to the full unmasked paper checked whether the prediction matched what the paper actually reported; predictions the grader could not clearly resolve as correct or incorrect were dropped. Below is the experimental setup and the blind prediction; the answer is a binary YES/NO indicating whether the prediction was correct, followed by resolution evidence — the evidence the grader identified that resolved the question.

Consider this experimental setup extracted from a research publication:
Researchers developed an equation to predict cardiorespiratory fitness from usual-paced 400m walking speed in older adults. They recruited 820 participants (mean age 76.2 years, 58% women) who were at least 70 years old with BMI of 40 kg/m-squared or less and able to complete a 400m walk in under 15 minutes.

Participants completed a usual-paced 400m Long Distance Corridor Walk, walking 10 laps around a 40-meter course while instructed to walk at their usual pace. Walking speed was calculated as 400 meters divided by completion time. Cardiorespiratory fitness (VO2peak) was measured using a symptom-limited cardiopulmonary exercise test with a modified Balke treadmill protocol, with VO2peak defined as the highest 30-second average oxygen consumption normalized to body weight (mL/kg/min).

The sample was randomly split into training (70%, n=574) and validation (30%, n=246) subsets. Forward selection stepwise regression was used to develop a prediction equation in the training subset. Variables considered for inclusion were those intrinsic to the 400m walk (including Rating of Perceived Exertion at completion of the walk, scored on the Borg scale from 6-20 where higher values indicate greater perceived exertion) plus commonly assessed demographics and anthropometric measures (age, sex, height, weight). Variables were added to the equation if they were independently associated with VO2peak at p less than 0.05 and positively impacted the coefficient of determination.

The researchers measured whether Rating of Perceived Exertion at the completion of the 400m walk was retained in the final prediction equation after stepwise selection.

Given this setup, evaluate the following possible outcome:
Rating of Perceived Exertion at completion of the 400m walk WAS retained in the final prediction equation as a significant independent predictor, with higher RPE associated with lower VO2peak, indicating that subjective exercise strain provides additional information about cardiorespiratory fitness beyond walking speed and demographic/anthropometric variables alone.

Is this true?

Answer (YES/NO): YES